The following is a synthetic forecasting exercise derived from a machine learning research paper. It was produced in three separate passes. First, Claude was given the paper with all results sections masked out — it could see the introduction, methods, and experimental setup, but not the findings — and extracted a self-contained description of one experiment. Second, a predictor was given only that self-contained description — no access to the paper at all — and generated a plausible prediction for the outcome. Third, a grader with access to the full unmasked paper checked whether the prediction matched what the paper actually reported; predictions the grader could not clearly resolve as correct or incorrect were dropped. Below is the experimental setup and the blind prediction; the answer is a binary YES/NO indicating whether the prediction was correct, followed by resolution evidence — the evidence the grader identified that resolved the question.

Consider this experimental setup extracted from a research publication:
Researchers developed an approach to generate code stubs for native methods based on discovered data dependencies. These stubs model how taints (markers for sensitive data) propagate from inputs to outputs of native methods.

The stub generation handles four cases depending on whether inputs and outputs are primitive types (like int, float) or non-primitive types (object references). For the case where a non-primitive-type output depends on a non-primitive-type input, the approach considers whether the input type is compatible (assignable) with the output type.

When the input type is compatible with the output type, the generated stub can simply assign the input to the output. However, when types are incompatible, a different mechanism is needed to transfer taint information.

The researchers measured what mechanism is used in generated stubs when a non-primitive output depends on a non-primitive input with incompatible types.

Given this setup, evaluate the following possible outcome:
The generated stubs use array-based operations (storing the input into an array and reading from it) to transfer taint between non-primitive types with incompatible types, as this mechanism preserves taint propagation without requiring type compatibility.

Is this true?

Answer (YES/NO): NO